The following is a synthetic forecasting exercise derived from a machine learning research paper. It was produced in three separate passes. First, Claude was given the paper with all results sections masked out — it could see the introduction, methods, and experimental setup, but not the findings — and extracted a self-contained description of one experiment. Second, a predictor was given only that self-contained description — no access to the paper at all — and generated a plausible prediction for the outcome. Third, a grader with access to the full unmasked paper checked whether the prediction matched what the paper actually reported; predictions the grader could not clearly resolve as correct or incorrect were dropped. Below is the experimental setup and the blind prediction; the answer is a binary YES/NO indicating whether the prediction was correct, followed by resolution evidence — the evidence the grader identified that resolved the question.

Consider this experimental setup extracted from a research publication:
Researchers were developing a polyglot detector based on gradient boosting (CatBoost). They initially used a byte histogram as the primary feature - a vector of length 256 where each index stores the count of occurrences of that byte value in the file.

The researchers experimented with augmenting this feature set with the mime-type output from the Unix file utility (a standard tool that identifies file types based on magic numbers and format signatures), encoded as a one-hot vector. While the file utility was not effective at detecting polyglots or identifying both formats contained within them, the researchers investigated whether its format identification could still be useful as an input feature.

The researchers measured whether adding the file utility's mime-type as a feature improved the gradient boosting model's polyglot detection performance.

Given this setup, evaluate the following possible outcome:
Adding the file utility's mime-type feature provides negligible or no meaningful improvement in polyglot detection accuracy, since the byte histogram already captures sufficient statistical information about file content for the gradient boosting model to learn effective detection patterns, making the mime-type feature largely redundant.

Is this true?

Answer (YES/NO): NO